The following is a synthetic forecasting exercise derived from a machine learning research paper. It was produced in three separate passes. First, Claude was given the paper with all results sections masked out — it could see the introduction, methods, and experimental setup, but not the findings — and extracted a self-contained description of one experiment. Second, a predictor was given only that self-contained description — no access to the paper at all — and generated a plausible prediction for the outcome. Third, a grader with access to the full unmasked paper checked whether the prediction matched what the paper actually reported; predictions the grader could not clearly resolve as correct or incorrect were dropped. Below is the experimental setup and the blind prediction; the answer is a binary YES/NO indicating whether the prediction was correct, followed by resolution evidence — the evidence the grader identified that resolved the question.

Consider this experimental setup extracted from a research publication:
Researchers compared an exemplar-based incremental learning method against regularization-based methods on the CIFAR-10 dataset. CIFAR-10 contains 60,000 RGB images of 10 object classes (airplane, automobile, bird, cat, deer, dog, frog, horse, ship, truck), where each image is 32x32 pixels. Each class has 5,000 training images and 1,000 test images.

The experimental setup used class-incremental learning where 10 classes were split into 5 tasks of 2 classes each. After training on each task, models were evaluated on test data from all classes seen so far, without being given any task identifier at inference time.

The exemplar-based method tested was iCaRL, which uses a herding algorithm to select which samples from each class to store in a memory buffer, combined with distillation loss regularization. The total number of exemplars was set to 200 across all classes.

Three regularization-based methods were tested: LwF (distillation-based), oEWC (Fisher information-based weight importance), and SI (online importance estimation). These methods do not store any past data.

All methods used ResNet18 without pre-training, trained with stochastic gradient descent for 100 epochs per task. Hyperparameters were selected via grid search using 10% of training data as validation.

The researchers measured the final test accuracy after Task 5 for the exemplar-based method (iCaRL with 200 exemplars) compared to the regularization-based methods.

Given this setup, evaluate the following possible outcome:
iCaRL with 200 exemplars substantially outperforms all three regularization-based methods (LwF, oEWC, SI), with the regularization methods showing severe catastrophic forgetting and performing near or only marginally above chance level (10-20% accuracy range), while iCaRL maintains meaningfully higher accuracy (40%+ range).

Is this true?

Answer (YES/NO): YES